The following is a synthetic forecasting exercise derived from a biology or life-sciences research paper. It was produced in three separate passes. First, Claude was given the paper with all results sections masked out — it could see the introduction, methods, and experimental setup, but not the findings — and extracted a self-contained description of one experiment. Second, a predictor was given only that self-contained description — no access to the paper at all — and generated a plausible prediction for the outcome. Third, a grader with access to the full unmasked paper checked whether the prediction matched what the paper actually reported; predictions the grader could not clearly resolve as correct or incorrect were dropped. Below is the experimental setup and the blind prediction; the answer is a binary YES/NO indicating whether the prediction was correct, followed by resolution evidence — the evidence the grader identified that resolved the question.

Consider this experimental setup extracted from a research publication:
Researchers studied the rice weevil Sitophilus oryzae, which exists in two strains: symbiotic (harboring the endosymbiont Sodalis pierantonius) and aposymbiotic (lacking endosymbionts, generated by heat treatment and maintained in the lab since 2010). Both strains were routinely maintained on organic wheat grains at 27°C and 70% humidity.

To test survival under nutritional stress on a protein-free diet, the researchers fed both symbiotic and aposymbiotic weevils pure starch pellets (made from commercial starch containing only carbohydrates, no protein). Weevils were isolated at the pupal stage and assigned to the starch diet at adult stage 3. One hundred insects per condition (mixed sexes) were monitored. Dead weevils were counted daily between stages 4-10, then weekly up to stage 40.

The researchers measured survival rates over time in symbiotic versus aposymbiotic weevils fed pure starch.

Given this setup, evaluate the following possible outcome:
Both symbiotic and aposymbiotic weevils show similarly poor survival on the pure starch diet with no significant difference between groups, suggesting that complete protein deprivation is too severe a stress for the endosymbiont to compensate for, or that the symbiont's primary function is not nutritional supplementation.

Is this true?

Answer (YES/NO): NO